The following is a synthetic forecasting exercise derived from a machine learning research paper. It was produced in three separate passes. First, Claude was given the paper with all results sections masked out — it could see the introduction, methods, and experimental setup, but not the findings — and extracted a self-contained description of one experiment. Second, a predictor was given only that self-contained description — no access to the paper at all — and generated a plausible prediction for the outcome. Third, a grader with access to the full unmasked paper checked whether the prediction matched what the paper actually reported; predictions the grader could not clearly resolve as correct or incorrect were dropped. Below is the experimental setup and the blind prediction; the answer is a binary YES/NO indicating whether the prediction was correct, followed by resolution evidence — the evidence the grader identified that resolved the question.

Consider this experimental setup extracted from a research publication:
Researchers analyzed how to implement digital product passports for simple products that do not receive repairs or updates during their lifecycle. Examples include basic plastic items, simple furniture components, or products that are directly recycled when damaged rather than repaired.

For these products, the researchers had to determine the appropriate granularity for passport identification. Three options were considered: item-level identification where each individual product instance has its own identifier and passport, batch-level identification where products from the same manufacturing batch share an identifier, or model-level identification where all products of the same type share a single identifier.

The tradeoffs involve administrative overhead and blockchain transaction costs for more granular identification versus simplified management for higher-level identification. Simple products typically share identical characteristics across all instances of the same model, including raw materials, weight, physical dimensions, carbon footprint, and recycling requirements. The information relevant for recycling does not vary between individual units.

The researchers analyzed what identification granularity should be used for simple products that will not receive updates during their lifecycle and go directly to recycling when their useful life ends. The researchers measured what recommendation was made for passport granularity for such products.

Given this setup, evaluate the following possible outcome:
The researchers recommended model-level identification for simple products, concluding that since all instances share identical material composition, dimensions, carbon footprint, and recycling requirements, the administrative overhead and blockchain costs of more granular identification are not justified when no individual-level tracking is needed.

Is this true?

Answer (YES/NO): YES